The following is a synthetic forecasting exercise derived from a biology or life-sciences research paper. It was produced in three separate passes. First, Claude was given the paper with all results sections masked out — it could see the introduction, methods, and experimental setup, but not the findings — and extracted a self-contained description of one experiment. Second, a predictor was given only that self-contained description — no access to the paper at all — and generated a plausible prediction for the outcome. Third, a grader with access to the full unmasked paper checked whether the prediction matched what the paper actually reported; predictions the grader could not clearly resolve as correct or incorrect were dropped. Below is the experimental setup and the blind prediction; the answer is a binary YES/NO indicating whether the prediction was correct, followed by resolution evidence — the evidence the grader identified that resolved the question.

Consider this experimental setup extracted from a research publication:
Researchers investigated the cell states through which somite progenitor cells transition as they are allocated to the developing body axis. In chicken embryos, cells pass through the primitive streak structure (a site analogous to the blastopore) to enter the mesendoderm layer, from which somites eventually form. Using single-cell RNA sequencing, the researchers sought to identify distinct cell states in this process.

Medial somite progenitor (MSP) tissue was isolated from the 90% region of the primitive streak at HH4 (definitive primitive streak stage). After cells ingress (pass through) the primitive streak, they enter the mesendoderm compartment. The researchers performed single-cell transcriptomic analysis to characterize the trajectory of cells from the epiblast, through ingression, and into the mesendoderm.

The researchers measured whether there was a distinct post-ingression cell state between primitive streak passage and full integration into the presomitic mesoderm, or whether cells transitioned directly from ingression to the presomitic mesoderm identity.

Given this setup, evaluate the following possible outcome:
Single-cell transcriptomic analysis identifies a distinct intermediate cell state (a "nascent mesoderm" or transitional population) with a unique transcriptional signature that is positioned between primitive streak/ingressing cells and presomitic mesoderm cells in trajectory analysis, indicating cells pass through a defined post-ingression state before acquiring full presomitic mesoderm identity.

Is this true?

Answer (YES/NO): YES